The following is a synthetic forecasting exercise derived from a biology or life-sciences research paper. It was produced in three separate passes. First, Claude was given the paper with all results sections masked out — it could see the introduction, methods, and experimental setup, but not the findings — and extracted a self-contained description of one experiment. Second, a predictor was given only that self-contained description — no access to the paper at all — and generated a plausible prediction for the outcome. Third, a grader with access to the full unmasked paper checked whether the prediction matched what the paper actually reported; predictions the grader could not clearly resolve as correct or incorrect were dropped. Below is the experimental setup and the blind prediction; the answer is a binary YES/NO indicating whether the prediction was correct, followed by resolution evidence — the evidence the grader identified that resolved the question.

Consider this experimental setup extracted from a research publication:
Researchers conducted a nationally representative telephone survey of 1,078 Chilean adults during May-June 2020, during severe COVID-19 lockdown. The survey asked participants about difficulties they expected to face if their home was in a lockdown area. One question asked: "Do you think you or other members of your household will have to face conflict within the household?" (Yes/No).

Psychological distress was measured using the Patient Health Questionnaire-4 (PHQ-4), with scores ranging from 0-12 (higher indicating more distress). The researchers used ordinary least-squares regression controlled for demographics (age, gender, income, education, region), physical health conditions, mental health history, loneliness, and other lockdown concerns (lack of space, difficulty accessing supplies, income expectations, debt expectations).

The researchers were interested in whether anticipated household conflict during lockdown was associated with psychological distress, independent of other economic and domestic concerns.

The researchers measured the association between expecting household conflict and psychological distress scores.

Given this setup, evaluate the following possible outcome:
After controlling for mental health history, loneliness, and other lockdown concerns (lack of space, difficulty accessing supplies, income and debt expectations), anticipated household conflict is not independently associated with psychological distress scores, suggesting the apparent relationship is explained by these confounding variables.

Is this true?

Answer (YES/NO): YES